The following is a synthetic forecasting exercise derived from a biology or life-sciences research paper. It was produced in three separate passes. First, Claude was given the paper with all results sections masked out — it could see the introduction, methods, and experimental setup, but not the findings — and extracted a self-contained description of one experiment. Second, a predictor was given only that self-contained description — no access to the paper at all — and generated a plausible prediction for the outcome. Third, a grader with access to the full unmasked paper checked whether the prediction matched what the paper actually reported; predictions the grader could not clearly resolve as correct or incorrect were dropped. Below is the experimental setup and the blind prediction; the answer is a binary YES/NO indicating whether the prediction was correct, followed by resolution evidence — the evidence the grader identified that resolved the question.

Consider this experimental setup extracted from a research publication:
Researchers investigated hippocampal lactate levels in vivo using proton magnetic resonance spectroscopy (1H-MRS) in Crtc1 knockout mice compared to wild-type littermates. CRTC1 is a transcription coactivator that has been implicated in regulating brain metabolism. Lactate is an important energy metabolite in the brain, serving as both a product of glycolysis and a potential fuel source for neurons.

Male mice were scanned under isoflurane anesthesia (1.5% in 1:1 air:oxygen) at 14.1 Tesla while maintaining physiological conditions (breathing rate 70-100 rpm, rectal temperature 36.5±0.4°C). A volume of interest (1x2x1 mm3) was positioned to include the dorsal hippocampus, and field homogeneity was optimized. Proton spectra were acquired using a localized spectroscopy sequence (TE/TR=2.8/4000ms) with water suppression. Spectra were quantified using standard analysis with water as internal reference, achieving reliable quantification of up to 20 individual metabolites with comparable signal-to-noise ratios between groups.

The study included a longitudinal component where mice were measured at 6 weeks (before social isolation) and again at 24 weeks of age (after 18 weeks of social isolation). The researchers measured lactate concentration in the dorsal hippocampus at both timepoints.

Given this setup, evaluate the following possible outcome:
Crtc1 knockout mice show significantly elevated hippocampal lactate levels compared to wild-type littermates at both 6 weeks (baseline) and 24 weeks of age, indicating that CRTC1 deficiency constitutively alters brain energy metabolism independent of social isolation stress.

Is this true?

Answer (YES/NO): NO